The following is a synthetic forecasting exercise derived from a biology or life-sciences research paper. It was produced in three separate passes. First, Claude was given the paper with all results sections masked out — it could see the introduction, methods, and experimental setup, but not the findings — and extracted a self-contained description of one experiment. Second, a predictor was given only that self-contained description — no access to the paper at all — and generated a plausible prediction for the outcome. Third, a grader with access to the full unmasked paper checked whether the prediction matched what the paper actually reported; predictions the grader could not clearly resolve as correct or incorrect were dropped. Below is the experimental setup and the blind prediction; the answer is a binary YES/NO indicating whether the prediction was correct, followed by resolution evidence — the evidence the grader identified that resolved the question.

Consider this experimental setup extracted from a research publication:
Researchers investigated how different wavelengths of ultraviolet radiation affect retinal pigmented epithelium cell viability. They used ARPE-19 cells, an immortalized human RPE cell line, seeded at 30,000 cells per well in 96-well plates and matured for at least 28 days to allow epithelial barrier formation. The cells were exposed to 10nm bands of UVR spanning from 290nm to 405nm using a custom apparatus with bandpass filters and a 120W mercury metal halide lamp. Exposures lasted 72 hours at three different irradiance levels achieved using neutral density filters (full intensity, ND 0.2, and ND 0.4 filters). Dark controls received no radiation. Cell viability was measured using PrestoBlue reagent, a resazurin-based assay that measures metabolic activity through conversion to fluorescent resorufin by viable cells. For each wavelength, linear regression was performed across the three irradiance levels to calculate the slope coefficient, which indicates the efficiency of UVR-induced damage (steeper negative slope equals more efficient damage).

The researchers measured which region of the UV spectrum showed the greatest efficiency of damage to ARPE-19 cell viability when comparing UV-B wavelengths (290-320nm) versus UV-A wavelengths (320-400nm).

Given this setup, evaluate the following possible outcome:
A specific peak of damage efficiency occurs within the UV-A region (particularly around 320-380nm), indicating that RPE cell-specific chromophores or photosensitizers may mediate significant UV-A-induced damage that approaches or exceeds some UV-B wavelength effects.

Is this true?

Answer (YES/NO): NO